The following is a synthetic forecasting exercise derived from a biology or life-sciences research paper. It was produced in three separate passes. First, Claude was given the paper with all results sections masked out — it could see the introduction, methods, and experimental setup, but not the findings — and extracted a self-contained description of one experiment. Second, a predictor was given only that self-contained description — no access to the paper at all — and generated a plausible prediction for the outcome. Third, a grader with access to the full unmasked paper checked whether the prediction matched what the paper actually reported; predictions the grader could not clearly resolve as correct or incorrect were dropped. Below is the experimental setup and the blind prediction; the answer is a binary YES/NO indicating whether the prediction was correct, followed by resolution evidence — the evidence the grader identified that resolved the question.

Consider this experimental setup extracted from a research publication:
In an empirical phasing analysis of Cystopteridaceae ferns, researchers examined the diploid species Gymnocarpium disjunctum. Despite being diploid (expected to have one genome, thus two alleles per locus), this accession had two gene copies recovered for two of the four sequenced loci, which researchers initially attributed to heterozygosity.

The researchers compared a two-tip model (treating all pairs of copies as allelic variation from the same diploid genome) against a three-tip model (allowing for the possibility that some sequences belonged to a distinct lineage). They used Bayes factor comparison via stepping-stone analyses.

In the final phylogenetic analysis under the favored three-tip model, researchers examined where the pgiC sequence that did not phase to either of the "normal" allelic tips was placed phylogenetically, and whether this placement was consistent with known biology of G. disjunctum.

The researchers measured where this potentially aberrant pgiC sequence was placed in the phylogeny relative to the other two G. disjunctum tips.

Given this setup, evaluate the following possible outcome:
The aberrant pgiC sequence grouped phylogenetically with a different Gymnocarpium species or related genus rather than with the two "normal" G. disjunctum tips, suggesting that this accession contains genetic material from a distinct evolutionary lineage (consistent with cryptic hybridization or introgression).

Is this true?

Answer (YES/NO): NO